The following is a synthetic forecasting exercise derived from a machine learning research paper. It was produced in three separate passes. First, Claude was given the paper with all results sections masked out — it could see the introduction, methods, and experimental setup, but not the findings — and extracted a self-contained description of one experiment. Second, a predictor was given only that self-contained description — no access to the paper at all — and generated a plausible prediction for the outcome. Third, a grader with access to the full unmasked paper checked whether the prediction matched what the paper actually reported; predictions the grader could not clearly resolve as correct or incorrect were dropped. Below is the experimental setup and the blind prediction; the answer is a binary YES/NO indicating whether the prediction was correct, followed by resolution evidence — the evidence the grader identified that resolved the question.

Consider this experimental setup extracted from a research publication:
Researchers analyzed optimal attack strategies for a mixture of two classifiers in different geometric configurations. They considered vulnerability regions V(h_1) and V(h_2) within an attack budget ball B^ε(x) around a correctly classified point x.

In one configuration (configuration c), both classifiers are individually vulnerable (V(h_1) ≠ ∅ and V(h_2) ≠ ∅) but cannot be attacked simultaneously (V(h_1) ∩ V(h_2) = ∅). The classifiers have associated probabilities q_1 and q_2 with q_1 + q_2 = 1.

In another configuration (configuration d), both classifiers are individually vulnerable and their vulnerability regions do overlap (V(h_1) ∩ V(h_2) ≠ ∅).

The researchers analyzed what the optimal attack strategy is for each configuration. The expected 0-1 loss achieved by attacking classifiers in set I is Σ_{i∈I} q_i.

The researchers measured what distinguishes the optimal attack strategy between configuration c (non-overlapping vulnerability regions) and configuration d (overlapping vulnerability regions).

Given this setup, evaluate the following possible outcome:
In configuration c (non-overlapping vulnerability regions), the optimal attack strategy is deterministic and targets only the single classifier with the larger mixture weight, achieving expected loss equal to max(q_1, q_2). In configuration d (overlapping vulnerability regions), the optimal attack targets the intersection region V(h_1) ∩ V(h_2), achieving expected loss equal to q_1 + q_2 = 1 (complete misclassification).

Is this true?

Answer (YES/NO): YES